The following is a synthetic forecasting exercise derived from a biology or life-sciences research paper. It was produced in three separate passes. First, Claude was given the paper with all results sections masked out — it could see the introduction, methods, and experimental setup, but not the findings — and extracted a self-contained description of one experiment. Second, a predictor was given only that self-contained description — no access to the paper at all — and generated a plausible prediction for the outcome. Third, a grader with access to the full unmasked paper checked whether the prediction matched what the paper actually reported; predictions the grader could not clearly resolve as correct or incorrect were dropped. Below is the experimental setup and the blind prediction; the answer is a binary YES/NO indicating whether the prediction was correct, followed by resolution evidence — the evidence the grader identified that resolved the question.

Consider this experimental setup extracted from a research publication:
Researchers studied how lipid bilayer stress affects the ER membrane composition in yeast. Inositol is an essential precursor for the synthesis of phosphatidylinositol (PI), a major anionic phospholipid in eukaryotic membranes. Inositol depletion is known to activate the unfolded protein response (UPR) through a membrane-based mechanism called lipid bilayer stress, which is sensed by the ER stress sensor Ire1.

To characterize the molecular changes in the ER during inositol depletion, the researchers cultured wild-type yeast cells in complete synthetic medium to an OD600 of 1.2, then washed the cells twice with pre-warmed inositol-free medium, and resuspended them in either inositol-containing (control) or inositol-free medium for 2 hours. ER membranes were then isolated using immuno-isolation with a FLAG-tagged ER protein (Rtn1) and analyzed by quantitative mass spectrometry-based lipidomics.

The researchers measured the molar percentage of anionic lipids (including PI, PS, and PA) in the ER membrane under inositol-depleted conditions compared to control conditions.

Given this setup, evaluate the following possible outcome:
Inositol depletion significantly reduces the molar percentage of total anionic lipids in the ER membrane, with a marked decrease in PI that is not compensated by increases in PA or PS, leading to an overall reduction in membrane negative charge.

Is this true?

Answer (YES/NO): NO